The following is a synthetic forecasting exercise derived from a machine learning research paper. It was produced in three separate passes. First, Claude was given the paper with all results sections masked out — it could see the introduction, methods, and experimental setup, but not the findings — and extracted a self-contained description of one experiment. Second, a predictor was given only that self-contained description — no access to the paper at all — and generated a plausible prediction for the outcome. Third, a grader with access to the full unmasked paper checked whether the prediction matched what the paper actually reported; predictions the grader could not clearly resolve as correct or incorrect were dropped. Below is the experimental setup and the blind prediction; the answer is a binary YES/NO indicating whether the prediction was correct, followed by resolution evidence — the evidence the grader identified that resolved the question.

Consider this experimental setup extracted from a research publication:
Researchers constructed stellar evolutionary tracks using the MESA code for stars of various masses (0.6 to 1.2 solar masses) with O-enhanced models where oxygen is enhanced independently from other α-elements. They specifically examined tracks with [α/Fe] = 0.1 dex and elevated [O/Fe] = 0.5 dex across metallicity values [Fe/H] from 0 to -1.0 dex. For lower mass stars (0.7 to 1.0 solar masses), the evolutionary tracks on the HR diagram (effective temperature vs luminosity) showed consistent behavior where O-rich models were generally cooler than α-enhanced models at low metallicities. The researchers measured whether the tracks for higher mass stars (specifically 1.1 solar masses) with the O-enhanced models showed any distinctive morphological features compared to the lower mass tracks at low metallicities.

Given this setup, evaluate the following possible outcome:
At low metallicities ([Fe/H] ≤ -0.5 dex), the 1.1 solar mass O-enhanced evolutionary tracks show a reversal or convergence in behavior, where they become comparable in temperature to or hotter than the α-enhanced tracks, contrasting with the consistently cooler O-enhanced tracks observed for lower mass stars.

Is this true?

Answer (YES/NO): NO